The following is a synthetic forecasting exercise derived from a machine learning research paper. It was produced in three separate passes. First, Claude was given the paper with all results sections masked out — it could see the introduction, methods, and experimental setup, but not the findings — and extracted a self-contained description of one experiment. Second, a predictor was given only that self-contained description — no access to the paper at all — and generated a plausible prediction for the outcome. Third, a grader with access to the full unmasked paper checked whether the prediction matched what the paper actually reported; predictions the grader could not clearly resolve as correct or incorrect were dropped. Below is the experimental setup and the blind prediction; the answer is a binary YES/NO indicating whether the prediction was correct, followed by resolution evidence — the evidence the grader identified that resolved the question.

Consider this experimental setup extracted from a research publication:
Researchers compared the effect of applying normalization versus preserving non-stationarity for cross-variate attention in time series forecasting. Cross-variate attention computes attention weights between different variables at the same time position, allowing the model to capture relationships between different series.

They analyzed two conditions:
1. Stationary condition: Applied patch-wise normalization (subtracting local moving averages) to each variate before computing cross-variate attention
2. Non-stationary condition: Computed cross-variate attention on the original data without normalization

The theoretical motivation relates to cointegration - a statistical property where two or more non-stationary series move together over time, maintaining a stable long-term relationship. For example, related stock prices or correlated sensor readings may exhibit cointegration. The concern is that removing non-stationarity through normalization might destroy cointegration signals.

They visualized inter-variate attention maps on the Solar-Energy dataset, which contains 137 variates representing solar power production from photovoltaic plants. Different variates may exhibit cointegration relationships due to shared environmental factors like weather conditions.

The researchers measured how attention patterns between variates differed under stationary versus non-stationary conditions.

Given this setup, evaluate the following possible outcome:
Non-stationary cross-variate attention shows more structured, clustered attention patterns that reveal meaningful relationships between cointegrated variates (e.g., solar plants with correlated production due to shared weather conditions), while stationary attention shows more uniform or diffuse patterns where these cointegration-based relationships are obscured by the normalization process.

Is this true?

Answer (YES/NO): NO